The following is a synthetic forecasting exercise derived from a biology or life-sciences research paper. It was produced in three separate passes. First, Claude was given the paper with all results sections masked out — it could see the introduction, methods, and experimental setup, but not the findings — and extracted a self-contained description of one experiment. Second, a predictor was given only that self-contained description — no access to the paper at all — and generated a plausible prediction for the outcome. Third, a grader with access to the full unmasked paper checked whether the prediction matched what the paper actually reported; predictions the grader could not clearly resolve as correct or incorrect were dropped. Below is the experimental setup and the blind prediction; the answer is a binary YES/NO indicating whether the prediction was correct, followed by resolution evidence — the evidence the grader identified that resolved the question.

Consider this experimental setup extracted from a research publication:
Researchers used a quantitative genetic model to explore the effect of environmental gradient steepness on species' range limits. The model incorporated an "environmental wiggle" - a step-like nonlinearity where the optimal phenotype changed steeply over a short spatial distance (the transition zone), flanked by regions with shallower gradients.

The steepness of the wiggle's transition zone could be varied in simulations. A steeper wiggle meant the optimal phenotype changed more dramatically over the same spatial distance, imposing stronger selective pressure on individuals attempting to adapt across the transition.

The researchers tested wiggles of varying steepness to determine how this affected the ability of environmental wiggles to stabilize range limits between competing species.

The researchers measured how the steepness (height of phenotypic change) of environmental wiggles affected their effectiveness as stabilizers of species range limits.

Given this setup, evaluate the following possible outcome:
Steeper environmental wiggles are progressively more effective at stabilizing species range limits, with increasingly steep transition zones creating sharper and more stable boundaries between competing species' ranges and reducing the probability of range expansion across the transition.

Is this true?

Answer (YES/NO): YES